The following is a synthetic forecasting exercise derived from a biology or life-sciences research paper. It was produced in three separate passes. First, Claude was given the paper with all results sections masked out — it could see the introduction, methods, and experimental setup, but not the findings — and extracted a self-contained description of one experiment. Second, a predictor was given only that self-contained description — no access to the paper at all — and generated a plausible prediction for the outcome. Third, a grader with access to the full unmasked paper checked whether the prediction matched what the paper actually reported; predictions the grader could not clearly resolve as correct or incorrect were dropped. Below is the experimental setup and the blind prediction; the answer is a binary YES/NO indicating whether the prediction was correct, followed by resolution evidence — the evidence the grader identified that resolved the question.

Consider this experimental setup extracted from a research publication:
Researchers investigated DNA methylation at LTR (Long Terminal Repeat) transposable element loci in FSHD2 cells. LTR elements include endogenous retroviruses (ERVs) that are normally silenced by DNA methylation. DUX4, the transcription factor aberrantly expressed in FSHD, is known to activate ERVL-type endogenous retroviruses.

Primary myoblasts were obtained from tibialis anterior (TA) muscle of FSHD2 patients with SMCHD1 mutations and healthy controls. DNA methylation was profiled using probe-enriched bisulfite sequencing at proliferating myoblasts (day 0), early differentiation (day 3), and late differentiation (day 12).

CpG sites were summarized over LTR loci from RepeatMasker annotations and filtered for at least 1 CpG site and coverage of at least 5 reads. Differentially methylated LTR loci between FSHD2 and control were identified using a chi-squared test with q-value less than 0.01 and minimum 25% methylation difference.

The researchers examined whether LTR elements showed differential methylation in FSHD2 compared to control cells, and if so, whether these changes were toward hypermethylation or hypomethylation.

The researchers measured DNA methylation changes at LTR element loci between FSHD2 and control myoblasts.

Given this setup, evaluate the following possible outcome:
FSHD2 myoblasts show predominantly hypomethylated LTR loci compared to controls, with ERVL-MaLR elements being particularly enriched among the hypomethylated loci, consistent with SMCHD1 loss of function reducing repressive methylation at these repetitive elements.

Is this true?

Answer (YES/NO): NO